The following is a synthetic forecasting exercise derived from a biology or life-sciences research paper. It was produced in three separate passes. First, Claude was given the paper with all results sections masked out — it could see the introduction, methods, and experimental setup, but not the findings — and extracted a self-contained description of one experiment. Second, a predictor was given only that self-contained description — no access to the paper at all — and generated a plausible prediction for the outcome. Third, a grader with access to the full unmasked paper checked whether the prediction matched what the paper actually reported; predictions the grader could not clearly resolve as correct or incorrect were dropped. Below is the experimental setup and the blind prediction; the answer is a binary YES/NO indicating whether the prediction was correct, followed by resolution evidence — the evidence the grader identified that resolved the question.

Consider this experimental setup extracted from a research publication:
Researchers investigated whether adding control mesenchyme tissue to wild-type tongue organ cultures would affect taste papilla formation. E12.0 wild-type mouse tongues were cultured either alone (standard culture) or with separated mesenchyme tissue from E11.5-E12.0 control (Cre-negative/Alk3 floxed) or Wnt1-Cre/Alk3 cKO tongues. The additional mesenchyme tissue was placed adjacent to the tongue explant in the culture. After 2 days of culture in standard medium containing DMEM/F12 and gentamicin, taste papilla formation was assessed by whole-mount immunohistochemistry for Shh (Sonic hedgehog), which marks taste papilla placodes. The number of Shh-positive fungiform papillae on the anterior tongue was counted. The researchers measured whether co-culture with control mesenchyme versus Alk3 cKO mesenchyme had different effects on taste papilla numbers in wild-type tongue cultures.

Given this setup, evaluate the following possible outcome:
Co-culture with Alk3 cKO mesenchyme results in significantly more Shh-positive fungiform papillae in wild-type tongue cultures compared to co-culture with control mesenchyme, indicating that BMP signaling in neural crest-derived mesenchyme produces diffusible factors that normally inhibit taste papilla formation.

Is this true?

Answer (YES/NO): NO